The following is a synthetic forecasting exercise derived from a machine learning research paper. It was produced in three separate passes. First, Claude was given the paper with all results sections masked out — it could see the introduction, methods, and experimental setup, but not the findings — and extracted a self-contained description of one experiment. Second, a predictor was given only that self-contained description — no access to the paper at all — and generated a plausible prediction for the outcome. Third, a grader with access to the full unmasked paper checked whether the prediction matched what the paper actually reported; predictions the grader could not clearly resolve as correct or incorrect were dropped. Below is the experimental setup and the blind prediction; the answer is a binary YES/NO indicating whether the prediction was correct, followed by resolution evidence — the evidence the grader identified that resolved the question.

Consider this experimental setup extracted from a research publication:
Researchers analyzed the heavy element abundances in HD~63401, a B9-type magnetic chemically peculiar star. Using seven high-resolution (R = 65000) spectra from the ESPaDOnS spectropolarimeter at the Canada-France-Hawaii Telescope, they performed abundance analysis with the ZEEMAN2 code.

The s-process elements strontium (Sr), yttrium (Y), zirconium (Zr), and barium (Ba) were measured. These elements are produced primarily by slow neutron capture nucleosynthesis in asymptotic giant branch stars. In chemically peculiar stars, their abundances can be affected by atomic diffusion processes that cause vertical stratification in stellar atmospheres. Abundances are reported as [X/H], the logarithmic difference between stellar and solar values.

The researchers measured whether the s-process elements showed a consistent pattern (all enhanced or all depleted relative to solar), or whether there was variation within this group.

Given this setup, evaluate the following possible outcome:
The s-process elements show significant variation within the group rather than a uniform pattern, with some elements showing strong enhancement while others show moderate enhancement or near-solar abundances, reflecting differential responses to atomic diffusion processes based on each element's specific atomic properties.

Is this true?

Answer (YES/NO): NO